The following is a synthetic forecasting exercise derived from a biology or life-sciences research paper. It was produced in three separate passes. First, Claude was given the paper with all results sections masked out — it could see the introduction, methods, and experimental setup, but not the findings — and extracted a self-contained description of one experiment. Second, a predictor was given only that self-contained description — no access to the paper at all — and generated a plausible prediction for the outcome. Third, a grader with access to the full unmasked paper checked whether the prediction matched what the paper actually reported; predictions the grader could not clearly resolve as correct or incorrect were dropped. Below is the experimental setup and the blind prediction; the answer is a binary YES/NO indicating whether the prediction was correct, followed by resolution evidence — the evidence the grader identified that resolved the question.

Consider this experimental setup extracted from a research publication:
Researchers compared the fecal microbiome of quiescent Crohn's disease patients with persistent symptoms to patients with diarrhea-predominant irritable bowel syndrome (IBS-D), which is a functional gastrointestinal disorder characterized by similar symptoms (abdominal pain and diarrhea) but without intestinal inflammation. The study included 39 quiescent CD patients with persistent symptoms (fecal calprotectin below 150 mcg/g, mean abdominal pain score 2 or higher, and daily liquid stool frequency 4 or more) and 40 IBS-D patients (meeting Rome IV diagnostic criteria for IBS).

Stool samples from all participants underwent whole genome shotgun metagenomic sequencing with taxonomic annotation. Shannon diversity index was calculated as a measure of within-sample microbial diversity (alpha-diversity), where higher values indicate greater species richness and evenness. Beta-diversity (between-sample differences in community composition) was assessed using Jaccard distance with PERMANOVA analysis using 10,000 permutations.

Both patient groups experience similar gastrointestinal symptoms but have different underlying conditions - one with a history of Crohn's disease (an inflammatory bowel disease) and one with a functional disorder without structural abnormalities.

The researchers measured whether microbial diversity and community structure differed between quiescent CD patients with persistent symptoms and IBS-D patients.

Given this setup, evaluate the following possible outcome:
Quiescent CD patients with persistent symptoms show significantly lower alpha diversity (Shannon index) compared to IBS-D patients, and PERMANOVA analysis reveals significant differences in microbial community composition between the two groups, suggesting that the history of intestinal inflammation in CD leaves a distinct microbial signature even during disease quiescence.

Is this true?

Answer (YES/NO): YES